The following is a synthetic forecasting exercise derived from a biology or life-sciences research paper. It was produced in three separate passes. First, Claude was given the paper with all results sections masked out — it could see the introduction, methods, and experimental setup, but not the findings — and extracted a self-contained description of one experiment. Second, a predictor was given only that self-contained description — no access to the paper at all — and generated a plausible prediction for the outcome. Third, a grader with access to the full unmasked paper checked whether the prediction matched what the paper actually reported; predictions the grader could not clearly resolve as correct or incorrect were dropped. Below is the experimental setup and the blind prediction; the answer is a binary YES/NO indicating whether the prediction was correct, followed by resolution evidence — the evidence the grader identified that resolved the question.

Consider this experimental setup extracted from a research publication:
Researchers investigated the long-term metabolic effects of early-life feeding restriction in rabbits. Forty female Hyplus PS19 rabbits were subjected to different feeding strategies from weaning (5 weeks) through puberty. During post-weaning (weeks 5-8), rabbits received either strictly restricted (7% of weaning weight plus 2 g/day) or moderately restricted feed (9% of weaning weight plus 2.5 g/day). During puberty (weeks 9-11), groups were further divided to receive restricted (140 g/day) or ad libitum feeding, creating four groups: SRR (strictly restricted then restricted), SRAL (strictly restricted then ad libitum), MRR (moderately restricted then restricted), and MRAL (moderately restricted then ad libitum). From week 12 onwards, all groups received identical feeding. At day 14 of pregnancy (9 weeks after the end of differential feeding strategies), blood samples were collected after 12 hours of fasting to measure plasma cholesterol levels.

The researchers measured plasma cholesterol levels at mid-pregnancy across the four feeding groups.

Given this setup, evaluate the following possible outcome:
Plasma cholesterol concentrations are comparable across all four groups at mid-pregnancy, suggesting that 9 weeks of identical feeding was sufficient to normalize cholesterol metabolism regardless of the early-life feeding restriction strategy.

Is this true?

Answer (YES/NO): NO